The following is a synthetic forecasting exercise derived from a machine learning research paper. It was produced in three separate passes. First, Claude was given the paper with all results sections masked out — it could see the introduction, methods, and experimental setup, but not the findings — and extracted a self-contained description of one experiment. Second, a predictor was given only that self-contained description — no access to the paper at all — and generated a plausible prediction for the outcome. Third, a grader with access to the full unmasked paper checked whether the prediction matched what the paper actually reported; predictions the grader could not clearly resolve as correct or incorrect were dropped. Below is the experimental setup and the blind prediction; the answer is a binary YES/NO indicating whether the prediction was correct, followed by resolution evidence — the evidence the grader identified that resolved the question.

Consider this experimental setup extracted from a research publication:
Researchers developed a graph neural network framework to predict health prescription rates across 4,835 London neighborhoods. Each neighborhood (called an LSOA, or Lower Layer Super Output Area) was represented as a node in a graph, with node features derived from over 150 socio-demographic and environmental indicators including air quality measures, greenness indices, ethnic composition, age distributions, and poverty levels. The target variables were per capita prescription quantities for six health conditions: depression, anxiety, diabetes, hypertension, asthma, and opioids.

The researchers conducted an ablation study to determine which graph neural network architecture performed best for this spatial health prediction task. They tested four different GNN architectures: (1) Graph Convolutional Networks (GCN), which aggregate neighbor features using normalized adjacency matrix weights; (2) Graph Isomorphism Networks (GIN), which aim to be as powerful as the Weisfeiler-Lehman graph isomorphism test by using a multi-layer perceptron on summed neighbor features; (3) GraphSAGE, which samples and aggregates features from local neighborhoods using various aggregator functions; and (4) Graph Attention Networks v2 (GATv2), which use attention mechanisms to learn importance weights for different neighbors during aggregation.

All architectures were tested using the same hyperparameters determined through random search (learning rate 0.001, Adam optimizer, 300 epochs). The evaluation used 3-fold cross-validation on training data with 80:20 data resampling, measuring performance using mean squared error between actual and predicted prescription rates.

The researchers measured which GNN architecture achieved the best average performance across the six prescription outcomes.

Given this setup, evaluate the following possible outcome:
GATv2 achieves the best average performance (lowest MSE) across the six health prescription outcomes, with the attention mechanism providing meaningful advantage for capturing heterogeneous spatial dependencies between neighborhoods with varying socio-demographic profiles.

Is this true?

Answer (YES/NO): YES